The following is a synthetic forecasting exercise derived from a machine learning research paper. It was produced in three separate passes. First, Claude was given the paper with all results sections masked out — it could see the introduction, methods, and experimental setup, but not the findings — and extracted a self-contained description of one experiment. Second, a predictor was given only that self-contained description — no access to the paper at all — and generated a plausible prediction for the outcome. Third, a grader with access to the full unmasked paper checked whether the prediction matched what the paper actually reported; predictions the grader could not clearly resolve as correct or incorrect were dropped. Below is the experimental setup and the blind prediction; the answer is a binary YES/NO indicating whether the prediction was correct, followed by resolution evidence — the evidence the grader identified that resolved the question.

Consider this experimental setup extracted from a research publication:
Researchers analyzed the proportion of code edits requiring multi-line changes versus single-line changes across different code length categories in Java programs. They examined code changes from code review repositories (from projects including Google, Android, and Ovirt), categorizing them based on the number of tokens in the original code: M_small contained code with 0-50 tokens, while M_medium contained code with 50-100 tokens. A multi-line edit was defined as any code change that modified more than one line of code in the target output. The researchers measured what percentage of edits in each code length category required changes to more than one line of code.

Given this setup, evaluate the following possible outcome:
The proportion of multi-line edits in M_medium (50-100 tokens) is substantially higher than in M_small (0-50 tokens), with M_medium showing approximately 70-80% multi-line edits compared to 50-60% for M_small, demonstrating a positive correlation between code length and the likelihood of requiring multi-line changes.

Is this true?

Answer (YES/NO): NO